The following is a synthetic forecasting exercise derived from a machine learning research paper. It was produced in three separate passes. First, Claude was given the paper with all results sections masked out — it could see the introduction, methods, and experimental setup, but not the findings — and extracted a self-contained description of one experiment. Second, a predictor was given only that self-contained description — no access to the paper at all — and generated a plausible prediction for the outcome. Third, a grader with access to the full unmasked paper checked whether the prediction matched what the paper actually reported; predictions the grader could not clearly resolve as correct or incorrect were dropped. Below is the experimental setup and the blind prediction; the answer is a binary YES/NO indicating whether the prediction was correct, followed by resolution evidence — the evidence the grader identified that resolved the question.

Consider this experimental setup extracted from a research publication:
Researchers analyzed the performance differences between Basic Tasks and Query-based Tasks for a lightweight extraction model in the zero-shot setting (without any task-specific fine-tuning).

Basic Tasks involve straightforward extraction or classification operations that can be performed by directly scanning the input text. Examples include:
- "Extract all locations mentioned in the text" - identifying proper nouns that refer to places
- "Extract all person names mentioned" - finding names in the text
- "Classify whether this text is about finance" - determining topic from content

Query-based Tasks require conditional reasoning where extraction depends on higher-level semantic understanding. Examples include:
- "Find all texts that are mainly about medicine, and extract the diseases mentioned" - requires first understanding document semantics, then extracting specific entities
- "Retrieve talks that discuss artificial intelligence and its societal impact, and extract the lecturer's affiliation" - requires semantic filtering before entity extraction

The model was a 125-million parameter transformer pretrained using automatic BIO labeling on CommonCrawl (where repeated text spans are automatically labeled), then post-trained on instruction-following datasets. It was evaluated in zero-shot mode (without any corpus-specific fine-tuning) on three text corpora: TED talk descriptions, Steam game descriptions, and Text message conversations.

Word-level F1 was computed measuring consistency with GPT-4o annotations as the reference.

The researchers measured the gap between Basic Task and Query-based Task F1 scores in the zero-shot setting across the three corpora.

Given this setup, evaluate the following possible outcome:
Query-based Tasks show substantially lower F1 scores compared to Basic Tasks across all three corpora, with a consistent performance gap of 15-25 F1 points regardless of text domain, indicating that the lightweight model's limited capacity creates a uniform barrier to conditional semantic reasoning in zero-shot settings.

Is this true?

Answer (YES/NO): YES